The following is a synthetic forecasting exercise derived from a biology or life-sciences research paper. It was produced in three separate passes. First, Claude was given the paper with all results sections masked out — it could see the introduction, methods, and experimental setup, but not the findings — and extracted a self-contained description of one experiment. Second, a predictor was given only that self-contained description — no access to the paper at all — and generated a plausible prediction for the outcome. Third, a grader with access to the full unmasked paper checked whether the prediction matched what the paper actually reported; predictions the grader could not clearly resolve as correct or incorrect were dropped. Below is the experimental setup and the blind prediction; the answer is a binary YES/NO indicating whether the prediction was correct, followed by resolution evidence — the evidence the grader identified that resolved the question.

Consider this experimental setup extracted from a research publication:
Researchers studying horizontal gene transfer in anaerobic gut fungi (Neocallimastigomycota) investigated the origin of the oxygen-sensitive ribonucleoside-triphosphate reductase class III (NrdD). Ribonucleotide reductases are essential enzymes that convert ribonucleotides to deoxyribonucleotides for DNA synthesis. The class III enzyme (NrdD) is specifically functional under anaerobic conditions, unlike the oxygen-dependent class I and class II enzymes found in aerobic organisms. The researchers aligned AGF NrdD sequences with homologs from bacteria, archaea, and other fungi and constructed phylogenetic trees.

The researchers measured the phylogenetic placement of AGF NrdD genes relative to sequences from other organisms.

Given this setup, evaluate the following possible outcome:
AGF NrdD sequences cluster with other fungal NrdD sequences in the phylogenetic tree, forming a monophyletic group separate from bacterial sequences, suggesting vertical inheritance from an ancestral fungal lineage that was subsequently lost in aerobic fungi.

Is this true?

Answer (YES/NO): NO